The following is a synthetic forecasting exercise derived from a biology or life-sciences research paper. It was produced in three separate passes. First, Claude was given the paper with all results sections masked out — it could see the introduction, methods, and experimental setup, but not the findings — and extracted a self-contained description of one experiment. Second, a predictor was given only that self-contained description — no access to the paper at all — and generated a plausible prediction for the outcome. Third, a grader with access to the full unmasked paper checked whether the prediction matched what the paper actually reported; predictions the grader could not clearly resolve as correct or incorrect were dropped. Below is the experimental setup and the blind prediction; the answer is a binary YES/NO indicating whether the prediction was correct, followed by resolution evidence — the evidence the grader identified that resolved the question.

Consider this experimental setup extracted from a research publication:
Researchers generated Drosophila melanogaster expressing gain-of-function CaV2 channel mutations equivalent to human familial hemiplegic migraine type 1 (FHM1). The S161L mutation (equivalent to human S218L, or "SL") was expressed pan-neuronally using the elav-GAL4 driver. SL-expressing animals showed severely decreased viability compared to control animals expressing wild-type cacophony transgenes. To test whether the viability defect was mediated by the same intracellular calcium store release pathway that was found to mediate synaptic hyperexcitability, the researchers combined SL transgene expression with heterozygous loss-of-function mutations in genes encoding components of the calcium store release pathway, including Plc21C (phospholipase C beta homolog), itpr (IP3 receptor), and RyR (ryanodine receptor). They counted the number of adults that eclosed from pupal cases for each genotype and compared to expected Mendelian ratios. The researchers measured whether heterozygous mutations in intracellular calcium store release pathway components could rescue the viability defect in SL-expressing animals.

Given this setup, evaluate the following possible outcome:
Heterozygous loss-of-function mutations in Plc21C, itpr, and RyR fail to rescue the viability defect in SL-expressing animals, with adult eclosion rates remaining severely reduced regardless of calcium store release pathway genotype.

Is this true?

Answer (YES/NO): YES